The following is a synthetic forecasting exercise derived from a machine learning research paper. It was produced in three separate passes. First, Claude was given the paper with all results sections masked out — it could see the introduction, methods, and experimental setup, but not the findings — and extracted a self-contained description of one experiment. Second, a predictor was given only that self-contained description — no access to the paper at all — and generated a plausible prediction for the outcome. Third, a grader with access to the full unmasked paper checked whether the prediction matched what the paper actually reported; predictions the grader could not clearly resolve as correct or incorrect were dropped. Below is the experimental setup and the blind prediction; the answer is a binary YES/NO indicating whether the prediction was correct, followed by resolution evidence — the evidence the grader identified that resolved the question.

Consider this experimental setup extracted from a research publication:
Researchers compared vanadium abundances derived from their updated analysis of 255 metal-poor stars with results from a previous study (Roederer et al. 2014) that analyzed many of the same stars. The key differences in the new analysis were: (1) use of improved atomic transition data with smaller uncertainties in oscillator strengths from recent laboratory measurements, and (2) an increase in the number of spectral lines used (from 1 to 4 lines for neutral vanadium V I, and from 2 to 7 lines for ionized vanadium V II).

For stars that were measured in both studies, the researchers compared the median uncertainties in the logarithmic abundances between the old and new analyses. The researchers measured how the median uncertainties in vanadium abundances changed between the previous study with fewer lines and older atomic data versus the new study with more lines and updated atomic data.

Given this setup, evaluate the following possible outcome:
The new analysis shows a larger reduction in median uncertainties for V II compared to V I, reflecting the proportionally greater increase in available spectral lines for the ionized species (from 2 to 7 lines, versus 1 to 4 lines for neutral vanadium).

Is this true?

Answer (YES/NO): NO